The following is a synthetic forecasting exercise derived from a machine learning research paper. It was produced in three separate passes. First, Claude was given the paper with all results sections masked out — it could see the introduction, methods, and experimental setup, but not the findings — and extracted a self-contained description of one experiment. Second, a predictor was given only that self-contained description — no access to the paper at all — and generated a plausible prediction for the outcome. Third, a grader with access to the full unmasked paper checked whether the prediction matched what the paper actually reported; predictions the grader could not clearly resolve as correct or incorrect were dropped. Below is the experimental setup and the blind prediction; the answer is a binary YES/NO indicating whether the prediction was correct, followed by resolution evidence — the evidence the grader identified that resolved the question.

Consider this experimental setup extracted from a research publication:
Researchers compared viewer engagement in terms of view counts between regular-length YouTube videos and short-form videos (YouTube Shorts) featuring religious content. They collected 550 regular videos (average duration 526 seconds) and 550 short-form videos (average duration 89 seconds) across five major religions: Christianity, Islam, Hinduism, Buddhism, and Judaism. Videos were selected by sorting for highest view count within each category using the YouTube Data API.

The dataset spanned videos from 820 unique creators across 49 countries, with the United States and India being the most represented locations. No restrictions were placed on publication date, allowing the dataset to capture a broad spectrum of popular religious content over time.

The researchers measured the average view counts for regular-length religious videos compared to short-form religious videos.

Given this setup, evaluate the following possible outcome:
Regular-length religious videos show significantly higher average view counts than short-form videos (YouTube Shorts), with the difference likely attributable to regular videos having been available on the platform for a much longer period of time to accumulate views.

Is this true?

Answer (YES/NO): YES